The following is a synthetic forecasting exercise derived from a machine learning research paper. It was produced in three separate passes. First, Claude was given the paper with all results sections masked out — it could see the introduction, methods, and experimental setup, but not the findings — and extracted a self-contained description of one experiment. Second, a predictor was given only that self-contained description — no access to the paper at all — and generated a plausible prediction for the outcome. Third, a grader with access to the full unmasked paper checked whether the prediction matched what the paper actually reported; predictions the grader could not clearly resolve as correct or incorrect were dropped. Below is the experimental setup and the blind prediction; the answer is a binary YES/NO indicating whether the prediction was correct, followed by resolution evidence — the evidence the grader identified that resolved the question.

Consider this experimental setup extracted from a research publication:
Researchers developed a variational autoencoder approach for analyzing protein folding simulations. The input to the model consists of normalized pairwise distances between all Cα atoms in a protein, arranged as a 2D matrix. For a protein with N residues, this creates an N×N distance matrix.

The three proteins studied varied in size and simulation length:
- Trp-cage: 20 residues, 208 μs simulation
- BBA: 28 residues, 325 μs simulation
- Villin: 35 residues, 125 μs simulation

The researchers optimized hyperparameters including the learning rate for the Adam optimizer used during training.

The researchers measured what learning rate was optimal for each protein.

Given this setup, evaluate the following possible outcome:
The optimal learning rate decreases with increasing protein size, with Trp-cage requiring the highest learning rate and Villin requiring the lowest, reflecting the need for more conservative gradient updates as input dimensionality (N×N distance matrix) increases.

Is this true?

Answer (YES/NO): NO